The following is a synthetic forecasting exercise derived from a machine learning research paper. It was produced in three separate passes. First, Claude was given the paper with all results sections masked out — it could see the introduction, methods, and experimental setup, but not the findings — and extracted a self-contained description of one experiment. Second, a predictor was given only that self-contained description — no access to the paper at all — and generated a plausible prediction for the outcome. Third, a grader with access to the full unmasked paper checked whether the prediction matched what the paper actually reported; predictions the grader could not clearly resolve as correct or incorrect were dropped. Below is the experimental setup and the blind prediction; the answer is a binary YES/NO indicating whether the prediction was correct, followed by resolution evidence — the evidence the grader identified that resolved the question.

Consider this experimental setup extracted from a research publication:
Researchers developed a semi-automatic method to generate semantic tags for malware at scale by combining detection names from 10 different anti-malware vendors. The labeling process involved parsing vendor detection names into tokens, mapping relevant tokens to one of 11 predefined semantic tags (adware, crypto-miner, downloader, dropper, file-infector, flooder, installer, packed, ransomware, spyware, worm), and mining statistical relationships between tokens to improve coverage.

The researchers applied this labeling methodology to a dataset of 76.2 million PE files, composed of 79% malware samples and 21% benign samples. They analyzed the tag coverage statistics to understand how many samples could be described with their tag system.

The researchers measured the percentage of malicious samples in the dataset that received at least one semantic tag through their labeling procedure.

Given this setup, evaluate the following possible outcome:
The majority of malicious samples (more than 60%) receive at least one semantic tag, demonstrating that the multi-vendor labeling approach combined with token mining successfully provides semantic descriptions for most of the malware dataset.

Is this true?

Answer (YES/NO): YES